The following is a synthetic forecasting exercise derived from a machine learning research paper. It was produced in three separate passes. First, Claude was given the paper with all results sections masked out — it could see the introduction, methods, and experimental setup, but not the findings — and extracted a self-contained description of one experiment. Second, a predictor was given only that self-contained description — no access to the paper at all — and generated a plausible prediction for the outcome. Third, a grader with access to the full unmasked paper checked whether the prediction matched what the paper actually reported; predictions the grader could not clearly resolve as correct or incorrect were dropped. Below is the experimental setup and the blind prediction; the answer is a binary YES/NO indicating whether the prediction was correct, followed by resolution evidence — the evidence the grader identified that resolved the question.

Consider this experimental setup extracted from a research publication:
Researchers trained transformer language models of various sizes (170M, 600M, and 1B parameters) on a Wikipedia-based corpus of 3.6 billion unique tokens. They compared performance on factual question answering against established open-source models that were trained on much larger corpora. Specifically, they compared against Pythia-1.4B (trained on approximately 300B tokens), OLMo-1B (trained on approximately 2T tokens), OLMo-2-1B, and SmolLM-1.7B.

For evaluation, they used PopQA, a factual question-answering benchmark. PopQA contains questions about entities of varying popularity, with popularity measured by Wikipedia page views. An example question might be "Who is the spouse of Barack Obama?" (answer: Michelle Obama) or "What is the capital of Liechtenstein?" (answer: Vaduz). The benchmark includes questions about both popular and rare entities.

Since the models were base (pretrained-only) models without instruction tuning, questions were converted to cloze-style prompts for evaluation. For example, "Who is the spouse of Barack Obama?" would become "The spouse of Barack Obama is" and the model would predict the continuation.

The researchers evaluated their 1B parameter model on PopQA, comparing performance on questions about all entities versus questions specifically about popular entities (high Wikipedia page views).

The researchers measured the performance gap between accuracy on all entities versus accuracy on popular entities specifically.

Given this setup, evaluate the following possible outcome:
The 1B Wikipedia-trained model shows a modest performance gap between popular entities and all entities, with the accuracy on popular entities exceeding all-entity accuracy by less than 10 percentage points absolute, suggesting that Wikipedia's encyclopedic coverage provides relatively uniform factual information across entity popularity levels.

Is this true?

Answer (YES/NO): NO